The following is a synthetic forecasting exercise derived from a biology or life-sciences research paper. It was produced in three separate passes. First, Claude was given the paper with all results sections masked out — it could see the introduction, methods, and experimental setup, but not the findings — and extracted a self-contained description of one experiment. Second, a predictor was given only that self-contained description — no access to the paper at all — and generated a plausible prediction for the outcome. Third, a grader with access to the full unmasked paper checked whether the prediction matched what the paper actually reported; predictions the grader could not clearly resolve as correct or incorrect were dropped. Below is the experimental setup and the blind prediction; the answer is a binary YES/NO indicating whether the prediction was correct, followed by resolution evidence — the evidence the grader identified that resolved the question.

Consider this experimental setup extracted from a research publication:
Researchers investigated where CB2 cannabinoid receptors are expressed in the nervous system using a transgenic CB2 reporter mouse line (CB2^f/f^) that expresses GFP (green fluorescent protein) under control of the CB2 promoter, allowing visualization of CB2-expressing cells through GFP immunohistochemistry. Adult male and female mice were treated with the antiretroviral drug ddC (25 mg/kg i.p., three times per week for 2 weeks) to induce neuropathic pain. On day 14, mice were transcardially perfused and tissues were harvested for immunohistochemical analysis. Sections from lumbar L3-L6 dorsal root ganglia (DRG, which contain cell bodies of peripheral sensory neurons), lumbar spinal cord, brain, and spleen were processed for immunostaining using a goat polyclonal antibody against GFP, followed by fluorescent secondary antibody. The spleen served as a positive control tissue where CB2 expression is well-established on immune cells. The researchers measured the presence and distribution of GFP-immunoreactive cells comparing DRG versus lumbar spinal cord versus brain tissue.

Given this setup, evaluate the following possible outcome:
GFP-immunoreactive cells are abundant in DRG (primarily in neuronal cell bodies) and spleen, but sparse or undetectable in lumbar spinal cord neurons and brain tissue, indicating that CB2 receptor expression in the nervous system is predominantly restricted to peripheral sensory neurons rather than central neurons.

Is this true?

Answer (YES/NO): NO